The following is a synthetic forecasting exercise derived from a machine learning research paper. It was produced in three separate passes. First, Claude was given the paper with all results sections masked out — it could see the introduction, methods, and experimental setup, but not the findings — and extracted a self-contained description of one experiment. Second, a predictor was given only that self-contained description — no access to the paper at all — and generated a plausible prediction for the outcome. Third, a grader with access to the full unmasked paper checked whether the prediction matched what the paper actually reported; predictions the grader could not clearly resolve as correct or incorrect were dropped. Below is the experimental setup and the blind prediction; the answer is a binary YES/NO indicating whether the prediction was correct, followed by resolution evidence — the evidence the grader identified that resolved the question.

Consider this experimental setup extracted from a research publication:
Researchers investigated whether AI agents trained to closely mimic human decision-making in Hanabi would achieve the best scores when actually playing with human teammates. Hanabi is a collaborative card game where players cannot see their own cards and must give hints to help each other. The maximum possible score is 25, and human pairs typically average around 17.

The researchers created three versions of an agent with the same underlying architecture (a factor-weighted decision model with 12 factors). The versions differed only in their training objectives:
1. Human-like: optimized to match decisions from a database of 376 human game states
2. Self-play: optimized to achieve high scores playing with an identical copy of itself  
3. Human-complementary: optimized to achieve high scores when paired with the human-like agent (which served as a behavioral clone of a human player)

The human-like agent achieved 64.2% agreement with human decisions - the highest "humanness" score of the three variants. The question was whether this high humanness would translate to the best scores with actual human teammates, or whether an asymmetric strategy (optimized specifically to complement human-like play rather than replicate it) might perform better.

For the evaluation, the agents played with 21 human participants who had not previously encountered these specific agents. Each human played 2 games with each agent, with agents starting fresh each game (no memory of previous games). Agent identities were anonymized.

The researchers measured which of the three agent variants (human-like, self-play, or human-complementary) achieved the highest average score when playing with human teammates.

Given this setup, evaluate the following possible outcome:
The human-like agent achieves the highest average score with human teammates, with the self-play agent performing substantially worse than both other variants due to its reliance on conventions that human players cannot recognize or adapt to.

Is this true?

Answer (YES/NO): NO